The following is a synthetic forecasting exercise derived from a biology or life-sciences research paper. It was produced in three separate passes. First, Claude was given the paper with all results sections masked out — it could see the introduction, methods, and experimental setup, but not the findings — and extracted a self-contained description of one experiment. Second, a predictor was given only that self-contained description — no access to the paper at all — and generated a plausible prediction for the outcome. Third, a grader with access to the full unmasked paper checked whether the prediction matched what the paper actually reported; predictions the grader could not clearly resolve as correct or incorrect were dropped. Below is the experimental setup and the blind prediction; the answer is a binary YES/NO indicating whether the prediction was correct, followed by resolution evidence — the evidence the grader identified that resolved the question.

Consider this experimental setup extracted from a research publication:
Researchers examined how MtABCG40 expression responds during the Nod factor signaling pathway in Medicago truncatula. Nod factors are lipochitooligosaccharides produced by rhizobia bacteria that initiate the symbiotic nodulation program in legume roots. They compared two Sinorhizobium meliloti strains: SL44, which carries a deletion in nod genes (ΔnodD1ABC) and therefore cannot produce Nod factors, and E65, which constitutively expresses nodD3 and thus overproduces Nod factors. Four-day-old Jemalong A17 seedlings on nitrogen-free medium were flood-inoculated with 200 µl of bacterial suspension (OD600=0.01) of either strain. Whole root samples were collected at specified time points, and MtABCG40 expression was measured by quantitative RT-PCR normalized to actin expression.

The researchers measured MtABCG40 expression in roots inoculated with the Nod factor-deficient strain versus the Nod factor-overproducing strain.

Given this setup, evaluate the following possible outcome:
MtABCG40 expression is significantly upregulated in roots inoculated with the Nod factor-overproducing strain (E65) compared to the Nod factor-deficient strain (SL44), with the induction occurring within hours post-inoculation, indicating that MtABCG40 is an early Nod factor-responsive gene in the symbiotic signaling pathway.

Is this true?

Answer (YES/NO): NO